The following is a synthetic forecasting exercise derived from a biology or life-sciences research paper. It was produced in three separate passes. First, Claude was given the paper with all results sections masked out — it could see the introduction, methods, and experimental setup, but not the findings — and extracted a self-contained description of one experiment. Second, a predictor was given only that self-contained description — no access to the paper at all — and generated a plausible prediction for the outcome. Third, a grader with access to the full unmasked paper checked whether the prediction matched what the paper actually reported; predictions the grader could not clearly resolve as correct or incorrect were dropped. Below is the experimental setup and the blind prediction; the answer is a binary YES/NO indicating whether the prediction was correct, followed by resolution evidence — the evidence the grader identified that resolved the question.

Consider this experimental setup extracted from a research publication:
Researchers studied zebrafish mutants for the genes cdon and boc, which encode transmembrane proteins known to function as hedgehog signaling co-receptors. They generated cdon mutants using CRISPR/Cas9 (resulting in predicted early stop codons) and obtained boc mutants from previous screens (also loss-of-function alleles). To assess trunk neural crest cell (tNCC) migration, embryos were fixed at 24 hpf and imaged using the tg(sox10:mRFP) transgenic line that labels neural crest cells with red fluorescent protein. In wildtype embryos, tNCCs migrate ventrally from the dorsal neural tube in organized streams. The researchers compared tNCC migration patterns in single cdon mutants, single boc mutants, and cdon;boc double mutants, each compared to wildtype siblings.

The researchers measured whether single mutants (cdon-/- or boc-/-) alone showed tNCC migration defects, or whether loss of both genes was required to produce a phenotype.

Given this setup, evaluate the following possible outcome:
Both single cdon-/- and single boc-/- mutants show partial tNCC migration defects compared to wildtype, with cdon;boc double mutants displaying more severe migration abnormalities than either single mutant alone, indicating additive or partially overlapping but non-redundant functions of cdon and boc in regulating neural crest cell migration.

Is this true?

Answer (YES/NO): NO